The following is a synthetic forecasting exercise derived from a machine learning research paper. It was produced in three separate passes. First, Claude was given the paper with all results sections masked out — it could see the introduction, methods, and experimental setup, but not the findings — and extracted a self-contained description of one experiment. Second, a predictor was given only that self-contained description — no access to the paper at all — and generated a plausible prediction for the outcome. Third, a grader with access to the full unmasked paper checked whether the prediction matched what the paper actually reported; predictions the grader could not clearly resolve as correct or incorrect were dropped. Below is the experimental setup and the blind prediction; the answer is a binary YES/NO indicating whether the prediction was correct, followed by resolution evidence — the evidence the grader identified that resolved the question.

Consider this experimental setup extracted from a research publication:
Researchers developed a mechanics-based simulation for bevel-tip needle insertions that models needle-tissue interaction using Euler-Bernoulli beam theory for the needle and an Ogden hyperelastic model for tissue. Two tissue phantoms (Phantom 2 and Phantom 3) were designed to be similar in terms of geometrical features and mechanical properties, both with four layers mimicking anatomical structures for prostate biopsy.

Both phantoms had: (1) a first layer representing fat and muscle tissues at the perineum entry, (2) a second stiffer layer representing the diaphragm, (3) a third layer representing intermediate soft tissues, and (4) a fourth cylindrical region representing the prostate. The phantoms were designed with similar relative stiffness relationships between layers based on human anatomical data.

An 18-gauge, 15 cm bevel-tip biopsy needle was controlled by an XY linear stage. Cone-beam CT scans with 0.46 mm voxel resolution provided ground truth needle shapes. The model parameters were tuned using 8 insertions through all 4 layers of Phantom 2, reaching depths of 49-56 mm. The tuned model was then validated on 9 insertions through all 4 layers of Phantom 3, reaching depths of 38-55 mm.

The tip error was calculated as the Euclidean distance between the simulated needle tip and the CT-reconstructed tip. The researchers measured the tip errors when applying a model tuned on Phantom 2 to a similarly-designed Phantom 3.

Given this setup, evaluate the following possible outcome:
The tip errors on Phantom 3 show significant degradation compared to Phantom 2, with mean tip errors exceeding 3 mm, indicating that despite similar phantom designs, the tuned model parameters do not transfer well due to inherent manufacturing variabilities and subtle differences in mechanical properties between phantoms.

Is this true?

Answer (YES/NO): NO